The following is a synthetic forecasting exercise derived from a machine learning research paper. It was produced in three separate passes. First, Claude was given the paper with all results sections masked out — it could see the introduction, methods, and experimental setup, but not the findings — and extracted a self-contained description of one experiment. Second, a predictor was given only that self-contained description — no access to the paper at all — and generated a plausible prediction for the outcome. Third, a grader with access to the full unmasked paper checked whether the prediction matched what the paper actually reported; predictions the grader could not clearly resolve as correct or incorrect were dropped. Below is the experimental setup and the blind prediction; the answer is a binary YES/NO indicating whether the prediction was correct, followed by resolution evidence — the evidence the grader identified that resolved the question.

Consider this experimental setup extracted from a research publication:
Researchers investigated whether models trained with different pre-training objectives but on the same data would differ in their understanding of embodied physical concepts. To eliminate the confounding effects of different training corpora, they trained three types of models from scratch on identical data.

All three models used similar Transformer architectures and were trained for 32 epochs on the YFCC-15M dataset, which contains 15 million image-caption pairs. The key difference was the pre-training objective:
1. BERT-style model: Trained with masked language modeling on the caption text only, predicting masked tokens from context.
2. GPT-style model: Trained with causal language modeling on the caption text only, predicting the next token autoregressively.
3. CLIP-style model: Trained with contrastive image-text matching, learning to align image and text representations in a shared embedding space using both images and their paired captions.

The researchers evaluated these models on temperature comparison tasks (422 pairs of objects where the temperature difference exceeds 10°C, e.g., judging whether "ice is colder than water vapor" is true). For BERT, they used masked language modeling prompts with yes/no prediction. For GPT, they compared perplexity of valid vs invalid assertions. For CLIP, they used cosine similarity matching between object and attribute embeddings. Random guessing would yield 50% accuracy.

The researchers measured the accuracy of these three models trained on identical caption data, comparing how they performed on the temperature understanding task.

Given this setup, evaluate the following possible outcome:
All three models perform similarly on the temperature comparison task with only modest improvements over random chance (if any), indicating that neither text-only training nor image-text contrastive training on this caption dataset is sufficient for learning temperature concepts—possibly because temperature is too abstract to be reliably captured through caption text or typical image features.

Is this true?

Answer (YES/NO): NO